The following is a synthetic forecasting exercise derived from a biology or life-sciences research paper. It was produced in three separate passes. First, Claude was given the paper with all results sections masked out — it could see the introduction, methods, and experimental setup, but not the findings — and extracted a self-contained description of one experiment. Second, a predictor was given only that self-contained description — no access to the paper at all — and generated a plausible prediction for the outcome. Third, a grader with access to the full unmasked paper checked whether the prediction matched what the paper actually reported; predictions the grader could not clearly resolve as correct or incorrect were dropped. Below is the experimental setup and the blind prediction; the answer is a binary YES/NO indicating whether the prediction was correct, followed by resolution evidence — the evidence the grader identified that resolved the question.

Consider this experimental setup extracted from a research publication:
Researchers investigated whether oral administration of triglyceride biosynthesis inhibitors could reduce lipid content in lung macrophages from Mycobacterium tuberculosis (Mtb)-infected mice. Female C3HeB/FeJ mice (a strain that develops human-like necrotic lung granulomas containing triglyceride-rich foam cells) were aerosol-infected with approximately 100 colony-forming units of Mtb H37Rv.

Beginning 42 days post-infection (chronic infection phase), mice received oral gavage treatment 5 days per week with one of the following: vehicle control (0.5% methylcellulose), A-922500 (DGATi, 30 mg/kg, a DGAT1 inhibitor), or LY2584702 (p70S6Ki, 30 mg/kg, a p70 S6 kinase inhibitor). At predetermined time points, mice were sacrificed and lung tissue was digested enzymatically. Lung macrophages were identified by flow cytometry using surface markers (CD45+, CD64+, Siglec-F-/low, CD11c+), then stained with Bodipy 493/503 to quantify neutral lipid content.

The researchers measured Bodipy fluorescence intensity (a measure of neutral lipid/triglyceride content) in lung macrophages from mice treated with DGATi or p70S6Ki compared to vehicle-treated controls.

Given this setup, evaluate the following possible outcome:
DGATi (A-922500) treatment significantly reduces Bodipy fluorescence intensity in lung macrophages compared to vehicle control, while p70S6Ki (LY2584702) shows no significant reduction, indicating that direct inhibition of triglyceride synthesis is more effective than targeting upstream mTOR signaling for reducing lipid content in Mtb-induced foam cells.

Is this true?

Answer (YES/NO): NO